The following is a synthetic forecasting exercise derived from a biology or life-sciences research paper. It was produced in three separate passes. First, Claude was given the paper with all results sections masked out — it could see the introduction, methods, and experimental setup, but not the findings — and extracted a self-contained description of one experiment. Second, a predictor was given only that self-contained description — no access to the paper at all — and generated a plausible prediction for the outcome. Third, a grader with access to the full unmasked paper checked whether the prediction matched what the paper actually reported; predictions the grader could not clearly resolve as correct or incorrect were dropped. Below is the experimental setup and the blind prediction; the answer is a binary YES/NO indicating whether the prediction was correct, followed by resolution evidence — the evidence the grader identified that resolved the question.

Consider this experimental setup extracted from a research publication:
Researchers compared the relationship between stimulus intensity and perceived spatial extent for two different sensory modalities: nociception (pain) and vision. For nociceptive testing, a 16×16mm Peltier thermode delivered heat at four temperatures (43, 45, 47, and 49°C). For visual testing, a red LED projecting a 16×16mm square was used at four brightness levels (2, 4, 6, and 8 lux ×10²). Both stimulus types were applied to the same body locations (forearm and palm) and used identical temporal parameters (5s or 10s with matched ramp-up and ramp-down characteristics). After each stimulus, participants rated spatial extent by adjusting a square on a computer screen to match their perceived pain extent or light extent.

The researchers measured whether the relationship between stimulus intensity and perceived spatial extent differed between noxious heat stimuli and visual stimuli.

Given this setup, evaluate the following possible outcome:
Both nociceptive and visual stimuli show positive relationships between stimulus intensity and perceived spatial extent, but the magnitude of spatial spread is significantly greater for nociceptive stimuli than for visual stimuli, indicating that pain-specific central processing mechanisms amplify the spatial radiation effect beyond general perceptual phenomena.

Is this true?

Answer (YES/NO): YES